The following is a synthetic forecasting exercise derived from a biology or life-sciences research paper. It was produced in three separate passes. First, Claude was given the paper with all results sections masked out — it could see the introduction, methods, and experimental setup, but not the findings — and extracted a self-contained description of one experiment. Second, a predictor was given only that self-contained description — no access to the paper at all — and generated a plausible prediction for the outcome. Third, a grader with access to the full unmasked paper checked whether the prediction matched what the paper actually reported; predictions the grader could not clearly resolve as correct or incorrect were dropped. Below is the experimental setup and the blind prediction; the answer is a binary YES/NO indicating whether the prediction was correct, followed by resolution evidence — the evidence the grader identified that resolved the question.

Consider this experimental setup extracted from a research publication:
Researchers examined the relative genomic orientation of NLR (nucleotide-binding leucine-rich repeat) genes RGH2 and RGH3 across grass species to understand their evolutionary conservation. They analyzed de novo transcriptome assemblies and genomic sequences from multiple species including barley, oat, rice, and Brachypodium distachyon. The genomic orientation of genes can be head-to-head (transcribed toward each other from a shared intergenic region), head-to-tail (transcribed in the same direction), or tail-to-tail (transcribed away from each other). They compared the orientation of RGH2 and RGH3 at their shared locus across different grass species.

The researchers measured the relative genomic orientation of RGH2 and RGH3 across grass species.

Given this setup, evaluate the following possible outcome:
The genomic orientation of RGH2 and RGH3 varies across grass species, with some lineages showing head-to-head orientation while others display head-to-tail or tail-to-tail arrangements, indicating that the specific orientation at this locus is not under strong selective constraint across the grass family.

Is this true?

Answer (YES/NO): NO